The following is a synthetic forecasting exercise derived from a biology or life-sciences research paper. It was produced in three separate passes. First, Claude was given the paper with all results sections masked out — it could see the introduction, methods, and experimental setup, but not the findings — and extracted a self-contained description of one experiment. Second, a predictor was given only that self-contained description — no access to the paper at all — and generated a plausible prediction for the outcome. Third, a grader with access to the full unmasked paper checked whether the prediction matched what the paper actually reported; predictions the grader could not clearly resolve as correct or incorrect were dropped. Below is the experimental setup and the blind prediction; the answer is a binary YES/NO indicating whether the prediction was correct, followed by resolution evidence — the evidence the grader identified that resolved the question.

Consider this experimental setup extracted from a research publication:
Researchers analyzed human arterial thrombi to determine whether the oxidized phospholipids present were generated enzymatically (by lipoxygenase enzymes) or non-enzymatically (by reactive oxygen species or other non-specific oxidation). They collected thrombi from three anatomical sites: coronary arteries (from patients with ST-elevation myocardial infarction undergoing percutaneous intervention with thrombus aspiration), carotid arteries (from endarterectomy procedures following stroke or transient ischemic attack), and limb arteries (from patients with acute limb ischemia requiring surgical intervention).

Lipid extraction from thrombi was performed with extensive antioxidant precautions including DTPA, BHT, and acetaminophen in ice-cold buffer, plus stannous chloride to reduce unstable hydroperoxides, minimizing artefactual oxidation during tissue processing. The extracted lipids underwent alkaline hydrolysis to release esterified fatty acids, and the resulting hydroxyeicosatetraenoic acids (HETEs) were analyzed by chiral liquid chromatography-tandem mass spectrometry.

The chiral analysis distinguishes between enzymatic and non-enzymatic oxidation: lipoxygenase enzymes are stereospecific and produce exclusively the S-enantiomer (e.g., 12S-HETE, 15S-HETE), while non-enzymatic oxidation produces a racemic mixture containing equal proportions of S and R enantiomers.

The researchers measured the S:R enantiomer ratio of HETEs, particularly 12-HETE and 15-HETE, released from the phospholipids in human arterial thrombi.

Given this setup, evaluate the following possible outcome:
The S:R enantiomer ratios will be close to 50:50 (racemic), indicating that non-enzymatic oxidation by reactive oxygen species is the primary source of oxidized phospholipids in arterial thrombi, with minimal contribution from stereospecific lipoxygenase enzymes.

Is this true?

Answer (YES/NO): NO